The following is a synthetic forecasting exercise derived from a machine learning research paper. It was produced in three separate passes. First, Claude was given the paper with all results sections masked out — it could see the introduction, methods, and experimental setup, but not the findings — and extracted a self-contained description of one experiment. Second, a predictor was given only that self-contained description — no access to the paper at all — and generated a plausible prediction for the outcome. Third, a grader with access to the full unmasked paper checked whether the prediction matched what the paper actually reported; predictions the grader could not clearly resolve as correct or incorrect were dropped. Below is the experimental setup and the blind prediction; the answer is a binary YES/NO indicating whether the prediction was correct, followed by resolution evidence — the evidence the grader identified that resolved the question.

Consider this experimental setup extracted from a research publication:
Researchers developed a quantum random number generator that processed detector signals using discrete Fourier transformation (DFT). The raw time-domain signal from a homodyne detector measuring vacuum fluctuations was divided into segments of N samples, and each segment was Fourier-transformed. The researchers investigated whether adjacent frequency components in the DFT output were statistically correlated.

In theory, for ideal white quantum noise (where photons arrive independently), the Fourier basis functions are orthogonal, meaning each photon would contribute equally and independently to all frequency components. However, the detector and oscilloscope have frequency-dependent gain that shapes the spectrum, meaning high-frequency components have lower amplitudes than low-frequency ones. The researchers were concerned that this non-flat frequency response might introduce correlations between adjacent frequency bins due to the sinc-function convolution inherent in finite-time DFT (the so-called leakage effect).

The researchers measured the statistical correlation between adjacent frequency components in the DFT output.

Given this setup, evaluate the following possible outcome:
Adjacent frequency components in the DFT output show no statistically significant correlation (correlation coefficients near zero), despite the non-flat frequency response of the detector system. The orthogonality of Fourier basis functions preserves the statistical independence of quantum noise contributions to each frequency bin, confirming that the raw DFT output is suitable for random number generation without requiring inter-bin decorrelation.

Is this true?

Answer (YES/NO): NO